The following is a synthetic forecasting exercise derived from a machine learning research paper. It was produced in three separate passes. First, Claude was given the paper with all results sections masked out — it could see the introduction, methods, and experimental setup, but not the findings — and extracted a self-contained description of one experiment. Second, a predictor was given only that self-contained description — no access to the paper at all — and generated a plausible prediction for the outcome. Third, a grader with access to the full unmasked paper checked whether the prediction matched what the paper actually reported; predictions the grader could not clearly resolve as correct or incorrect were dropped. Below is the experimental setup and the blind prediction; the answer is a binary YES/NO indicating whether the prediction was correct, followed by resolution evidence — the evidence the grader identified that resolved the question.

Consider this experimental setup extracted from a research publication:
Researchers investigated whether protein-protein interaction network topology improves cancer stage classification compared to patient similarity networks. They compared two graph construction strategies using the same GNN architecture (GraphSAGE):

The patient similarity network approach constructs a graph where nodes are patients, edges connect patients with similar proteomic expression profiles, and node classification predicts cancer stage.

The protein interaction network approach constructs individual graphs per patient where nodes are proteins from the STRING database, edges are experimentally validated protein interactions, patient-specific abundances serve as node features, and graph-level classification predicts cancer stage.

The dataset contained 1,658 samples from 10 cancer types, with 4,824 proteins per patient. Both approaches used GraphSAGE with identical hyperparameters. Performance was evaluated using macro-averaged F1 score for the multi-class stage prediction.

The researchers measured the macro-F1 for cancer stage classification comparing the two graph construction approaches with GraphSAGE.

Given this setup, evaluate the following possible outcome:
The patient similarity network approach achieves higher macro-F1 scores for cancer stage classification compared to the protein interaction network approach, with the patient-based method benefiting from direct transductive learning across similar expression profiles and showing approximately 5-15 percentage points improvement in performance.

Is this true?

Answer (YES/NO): NO